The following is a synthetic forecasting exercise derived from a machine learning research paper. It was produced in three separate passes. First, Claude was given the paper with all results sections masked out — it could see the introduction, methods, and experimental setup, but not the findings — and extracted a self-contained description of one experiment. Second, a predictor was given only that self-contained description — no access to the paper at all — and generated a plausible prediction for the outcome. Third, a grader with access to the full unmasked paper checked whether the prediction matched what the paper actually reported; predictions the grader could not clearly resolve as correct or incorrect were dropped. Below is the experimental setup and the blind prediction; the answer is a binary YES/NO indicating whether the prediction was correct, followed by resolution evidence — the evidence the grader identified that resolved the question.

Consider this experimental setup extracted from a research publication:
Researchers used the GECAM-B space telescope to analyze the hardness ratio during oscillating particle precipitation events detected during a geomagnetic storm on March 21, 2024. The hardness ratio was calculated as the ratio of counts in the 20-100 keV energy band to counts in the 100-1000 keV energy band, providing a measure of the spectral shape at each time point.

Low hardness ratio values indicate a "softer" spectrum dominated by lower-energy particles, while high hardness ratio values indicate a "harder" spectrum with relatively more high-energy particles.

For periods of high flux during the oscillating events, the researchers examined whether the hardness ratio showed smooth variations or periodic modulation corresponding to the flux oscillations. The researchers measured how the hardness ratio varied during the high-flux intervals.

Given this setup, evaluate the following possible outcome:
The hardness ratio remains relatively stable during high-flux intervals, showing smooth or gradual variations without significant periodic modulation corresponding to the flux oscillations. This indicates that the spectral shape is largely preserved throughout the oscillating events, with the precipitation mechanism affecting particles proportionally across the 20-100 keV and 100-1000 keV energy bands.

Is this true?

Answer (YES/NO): NO